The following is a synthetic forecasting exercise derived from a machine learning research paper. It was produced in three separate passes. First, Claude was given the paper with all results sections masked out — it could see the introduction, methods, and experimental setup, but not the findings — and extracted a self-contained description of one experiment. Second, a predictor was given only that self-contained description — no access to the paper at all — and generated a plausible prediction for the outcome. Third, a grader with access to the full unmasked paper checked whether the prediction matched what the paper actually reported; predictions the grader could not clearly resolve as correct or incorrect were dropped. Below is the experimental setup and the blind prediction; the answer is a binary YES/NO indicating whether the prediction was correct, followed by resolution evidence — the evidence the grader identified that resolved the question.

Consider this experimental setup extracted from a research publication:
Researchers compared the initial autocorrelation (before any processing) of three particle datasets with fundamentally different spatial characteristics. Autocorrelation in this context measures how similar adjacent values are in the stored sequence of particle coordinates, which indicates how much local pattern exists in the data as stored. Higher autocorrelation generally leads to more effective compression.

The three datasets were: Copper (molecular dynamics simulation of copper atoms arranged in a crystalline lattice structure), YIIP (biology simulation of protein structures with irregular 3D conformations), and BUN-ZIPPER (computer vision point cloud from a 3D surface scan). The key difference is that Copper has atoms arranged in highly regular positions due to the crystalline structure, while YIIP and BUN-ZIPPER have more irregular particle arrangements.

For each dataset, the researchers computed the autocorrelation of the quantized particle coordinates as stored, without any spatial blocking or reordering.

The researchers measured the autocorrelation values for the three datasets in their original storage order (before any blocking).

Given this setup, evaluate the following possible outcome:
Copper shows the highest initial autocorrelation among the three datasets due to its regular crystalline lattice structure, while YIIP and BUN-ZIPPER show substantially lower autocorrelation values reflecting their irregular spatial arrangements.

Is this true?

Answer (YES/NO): YES